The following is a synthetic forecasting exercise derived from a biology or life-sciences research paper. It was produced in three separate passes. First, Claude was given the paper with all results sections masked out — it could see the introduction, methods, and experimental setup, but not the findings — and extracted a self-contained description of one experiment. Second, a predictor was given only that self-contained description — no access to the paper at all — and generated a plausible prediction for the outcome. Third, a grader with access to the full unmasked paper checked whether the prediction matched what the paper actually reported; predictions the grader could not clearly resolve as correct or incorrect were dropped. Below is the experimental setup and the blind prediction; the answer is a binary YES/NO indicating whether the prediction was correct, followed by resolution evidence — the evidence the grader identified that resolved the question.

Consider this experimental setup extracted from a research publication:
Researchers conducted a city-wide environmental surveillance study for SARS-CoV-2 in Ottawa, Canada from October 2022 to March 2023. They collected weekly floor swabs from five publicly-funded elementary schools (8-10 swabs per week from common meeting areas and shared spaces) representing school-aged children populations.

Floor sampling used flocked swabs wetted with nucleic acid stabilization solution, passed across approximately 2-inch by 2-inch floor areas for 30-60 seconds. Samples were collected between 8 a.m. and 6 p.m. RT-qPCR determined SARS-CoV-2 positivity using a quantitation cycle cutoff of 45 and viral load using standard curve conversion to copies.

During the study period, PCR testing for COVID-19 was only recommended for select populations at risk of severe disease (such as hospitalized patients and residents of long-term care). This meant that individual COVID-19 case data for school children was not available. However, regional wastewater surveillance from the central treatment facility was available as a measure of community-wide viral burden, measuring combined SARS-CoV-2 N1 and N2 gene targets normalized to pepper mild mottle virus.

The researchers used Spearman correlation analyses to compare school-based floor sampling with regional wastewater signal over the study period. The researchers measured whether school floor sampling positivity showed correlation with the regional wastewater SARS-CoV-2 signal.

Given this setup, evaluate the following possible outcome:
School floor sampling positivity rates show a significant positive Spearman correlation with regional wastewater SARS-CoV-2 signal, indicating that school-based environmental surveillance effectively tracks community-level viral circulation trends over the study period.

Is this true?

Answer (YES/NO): NO